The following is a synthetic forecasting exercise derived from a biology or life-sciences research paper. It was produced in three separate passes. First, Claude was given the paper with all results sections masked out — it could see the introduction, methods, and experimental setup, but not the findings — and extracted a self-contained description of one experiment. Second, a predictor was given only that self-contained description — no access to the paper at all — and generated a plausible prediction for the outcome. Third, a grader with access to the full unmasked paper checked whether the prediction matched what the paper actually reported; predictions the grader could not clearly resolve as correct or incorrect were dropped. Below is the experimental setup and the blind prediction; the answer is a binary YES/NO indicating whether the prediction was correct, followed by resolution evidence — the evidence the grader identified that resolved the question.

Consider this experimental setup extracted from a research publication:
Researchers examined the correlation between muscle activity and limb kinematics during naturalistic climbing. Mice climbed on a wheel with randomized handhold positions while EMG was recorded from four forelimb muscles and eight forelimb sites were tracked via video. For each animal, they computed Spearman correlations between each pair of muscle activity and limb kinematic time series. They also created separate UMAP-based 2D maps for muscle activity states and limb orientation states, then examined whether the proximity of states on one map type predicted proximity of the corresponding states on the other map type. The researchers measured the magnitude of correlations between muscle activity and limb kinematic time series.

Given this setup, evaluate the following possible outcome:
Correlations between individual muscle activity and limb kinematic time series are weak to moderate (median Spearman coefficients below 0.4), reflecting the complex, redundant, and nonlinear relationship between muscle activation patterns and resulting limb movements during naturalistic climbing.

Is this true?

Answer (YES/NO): YES